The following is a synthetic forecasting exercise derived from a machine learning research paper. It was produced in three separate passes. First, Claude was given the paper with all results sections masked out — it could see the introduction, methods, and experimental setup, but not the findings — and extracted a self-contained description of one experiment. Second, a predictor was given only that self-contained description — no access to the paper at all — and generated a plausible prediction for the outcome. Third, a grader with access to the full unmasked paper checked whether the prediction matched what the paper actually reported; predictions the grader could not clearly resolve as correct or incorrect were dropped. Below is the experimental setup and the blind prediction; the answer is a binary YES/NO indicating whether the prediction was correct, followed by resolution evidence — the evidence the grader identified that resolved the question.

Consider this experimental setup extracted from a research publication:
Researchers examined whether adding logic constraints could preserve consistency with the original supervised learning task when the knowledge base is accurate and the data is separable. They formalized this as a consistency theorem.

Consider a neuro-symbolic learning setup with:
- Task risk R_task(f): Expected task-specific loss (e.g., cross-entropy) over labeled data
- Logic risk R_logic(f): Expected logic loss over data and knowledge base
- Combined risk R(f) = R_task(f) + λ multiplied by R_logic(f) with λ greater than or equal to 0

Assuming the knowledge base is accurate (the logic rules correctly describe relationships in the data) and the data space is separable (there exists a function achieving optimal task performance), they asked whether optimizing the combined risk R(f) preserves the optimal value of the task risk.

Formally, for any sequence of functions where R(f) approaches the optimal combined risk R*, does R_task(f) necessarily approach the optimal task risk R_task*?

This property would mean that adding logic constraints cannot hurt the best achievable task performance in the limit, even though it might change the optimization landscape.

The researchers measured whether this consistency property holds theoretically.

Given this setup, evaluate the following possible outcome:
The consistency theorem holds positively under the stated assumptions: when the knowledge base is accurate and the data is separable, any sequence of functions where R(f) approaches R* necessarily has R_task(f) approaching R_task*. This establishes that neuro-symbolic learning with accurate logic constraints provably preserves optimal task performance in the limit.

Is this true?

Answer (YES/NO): YES